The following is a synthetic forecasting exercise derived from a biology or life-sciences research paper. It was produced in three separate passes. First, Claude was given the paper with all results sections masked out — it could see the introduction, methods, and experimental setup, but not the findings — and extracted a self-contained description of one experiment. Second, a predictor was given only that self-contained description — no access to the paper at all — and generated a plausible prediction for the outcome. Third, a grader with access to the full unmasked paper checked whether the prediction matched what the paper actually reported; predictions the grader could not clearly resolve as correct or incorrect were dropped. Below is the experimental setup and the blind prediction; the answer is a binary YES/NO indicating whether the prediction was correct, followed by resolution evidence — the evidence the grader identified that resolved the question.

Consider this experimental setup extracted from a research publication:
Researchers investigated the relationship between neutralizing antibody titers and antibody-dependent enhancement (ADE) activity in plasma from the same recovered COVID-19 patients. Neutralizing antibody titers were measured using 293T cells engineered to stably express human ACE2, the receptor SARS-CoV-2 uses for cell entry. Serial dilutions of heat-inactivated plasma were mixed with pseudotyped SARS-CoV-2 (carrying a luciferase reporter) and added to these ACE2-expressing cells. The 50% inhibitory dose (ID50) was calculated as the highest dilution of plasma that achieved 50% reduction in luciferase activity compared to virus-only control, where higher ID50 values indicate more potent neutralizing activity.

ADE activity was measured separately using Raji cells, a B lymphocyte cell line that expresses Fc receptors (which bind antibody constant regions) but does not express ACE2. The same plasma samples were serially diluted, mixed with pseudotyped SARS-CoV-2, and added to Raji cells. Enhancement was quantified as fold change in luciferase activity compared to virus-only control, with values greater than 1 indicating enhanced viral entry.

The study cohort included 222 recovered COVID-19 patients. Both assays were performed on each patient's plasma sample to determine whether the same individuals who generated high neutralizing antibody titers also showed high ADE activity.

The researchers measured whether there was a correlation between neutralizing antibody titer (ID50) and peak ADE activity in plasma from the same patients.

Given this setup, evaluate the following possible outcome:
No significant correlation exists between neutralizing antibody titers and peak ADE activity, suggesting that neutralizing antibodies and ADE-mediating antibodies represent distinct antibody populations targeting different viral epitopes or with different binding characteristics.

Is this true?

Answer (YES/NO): NO